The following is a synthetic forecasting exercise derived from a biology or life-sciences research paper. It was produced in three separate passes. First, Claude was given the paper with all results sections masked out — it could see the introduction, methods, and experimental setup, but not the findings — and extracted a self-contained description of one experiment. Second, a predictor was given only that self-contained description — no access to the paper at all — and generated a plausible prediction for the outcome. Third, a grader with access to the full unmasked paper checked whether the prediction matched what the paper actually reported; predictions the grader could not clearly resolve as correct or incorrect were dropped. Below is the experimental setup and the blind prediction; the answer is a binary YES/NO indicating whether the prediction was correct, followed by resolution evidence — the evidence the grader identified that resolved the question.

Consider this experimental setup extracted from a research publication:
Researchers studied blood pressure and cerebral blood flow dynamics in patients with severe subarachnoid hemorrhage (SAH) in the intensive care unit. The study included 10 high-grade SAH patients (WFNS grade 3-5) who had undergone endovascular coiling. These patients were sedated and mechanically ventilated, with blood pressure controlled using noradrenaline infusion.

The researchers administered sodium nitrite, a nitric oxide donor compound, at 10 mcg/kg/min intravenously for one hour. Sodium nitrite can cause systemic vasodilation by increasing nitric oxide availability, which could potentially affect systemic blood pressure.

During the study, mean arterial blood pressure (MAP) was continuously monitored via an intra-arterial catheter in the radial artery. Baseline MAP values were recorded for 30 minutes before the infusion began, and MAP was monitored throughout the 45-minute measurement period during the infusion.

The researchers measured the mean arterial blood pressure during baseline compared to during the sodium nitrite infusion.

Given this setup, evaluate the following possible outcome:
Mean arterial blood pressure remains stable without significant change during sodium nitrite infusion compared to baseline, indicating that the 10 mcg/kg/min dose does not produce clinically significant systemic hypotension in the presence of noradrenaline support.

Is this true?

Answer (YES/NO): NO